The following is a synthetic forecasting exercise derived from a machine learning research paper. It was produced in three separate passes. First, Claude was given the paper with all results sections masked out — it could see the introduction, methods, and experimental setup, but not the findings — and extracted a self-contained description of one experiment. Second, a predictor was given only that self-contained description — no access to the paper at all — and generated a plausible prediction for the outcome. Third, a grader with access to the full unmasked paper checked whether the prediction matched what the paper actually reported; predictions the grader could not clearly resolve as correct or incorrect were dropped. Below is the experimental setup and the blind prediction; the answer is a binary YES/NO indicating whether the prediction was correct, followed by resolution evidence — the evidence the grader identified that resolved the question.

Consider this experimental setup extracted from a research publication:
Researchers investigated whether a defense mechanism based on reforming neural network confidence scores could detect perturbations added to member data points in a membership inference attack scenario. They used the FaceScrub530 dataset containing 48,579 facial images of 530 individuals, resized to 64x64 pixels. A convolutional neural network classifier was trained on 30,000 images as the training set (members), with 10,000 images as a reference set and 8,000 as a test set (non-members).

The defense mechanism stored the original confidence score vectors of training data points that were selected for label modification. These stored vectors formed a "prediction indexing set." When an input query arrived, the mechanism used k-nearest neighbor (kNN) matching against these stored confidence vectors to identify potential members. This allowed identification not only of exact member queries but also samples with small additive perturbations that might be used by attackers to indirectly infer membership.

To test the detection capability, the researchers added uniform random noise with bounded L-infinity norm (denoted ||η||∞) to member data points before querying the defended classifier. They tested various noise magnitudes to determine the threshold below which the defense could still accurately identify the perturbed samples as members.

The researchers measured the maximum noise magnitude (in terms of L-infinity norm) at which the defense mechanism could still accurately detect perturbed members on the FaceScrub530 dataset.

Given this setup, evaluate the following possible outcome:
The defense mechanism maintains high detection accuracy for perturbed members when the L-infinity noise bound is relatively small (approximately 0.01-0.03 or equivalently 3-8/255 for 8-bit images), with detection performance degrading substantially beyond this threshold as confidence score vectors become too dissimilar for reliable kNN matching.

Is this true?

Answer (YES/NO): NO